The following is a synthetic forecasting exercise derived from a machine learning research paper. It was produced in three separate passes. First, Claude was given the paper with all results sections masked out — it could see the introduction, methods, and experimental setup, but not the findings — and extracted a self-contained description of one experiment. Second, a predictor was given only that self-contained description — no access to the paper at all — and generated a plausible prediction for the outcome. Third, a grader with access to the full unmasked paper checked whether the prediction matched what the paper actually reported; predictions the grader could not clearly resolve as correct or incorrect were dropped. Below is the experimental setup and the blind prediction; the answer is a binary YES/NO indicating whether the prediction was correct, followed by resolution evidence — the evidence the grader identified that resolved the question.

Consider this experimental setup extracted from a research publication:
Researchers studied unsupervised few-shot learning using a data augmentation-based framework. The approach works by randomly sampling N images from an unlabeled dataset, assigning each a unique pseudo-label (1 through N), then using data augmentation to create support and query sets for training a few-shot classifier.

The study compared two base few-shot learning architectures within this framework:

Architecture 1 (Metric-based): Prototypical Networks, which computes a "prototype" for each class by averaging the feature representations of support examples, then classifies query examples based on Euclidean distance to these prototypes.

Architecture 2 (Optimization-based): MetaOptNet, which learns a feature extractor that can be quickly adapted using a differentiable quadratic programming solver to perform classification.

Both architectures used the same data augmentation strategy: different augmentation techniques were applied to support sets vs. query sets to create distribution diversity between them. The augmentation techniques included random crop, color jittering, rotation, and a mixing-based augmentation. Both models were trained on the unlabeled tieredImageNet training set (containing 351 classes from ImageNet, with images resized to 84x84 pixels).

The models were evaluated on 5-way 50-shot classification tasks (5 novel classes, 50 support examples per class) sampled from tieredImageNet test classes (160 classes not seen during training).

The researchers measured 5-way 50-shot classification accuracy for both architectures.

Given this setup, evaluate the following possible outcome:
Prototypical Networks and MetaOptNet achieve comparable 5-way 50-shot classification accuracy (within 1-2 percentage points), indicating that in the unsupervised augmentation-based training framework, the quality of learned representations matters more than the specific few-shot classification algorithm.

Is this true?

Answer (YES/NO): NO